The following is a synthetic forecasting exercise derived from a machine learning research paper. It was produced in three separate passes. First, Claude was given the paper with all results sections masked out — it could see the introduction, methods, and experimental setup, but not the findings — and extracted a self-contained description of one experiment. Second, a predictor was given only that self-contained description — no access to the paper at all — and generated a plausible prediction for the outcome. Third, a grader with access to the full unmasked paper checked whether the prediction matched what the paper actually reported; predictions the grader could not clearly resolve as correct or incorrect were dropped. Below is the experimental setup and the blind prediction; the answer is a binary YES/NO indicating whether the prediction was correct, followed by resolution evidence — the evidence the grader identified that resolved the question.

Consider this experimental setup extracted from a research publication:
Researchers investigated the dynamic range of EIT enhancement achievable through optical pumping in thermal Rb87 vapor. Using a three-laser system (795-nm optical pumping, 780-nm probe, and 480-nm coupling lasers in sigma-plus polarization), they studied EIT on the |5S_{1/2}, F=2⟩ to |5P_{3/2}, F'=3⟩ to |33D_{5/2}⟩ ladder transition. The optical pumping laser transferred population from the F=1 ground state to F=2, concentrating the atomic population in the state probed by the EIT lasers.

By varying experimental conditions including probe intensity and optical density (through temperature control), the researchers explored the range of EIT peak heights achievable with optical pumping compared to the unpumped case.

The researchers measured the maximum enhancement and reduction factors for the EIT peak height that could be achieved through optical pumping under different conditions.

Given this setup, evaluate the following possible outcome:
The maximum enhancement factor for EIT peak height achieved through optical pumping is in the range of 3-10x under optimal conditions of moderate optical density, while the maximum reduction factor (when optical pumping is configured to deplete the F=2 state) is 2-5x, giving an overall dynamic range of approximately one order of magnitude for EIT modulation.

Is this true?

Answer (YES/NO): NO